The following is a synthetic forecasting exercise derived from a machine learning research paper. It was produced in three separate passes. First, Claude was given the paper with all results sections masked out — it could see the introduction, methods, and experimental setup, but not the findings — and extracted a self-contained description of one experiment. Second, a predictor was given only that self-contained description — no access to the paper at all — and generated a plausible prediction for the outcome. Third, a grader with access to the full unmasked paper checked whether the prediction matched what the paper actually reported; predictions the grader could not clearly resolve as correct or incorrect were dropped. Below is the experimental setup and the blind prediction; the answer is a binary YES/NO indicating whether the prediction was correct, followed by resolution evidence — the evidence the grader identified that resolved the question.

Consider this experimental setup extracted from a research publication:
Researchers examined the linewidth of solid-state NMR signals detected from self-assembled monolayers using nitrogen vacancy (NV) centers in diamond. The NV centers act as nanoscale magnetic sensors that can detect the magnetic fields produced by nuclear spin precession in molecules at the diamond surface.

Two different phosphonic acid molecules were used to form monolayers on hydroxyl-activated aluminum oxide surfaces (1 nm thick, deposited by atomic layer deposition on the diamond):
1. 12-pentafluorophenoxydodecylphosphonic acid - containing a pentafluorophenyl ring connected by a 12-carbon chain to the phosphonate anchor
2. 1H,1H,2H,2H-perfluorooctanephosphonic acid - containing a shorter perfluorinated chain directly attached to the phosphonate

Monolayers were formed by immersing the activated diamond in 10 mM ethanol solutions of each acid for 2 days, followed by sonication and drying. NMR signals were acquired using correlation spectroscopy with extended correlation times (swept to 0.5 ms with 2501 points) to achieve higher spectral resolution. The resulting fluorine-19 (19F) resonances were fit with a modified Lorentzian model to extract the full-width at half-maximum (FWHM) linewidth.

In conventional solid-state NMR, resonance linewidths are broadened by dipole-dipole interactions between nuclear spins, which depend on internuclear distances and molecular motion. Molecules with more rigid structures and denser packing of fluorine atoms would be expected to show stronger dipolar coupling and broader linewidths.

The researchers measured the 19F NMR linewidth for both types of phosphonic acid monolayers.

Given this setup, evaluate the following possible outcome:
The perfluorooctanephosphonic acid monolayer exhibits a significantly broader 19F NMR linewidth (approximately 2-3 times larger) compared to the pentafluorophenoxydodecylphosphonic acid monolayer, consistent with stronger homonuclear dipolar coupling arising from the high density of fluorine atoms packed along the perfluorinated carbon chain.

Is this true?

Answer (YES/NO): NO